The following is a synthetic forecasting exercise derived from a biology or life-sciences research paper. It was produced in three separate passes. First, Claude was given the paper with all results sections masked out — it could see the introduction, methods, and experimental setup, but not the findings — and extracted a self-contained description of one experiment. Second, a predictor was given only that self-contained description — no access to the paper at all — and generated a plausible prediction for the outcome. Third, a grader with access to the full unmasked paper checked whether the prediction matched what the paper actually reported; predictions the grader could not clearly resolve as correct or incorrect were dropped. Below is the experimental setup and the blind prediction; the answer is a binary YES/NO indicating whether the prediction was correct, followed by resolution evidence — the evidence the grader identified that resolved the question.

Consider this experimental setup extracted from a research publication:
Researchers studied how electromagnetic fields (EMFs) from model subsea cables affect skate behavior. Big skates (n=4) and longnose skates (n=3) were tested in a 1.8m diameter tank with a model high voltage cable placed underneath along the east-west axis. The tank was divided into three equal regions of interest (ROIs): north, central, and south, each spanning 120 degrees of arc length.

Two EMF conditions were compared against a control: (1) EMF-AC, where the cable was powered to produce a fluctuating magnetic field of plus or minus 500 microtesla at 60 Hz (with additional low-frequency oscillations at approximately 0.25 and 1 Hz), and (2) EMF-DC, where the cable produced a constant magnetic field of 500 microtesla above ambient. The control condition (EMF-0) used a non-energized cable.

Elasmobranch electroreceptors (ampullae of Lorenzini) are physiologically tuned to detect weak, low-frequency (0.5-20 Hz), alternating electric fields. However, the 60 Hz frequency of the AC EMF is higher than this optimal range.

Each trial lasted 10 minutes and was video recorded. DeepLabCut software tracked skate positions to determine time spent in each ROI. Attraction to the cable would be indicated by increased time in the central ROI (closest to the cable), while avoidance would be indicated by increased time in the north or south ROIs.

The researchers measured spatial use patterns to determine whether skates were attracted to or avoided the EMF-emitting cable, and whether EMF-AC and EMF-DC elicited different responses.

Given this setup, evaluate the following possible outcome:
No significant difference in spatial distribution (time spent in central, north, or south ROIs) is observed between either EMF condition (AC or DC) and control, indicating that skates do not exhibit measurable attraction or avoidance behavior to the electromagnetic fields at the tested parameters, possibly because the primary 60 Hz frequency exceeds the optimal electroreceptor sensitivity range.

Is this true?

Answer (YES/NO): YES